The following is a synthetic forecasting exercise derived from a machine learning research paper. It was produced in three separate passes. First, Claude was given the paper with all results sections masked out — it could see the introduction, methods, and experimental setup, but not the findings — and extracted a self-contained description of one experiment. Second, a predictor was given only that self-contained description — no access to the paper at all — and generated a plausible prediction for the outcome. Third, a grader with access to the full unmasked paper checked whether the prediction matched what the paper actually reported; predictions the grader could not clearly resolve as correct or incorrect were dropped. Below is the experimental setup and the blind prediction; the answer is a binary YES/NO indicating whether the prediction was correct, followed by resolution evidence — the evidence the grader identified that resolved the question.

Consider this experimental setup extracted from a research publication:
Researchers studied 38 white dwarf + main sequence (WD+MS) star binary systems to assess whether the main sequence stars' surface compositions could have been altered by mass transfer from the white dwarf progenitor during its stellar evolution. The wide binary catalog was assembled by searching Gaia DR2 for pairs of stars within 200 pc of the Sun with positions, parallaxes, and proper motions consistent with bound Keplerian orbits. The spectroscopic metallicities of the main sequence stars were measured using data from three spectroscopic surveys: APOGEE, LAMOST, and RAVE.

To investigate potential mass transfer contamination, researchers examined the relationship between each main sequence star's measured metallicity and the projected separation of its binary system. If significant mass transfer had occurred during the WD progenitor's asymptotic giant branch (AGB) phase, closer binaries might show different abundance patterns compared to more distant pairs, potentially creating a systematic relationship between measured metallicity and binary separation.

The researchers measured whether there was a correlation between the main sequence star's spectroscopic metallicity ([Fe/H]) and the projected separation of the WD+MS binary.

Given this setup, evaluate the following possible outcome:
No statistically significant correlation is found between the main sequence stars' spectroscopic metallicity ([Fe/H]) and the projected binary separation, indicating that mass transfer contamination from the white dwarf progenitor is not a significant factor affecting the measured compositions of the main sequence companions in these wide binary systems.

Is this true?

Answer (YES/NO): YES